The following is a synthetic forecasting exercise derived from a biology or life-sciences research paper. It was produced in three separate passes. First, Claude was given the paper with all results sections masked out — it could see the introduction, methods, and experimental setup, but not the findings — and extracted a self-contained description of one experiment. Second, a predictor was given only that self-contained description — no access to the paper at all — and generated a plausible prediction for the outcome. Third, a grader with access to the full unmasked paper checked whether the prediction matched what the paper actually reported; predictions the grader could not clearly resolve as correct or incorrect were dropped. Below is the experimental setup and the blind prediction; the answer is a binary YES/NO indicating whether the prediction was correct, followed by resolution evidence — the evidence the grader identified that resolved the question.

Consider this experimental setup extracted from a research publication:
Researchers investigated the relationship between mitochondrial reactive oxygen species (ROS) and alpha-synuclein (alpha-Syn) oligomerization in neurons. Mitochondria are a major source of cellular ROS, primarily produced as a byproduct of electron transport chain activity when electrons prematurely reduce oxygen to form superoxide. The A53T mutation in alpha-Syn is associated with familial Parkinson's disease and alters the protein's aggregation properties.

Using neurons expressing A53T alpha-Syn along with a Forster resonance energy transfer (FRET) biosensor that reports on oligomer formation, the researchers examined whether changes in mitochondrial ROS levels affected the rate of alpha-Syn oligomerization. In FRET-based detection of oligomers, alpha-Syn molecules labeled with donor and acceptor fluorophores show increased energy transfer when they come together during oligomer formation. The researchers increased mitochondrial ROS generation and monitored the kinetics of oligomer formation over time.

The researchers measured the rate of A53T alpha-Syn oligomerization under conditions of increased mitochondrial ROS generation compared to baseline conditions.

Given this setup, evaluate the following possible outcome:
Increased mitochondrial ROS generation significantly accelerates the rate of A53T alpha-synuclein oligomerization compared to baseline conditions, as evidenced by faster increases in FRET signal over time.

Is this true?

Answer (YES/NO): YES